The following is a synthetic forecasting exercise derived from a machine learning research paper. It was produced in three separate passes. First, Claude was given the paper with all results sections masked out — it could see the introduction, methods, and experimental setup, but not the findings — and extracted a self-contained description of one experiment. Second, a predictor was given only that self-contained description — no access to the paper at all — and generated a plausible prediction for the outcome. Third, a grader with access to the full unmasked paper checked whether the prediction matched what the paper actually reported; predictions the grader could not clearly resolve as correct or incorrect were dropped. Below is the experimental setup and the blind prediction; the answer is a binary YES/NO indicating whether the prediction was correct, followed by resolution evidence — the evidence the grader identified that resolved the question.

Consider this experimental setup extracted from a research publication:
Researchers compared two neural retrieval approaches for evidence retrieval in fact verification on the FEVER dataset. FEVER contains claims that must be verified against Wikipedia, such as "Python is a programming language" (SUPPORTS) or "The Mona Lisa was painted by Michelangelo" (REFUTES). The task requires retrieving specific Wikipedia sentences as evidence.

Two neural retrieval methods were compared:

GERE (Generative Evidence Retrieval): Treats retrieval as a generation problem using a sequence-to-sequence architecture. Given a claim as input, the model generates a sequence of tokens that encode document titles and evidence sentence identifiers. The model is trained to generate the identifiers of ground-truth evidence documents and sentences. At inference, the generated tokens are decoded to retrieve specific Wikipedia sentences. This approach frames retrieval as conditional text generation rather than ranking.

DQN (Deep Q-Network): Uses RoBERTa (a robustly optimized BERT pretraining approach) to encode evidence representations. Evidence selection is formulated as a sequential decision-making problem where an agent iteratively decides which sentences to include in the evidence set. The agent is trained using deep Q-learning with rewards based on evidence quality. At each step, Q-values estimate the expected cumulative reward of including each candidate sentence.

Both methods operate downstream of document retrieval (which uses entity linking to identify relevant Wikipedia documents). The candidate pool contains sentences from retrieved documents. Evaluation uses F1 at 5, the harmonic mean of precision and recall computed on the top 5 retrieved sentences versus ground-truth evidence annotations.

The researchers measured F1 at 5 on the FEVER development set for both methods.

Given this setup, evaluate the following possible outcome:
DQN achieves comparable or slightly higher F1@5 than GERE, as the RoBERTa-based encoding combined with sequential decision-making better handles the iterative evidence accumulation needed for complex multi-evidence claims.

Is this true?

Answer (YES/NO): NO